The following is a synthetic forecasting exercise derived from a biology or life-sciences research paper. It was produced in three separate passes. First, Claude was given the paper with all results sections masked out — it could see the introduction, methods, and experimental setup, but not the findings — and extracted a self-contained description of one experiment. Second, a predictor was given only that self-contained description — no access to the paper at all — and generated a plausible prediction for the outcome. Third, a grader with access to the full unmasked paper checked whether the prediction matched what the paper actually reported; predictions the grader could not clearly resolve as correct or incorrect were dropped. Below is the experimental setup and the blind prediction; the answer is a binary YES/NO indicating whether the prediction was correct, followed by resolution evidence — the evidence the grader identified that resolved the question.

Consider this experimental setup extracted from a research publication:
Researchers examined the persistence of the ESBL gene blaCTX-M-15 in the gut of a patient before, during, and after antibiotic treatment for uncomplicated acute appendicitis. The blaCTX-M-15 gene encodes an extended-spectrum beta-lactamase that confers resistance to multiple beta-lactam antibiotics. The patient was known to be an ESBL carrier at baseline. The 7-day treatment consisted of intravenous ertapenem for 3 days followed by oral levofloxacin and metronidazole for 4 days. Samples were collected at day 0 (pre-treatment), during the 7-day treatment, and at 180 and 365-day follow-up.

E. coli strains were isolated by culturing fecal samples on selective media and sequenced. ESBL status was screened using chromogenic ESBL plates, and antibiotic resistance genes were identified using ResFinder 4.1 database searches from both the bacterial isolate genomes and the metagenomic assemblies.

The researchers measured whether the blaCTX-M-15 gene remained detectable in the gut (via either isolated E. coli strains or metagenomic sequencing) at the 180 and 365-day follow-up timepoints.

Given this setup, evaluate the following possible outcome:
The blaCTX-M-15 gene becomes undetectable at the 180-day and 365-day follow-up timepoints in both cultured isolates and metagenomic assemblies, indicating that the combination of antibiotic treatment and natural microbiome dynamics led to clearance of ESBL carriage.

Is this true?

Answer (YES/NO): NO